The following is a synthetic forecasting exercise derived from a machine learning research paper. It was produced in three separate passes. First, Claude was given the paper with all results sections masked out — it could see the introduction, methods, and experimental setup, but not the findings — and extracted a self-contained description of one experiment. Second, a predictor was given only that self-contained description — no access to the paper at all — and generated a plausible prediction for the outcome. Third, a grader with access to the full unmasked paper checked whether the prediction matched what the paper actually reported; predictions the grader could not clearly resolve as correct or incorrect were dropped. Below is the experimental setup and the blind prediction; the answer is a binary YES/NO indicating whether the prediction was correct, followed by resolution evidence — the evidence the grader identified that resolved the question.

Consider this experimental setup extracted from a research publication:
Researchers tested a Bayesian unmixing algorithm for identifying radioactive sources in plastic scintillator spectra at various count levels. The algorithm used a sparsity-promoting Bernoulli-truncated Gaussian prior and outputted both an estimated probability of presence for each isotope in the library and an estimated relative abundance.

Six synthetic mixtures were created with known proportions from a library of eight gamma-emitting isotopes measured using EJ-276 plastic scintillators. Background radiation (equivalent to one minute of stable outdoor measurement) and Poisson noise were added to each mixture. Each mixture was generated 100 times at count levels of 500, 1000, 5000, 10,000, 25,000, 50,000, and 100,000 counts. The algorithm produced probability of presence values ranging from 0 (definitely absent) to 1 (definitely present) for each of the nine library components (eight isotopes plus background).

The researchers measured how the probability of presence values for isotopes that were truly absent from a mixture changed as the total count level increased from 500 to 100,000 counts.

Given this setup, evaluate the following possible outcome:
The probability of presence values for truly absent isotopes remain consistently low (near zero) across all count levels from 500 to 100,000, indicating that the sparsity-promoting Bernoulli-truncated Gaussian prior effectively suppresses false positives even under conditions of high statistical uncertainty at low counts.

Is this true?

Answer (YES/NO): NO